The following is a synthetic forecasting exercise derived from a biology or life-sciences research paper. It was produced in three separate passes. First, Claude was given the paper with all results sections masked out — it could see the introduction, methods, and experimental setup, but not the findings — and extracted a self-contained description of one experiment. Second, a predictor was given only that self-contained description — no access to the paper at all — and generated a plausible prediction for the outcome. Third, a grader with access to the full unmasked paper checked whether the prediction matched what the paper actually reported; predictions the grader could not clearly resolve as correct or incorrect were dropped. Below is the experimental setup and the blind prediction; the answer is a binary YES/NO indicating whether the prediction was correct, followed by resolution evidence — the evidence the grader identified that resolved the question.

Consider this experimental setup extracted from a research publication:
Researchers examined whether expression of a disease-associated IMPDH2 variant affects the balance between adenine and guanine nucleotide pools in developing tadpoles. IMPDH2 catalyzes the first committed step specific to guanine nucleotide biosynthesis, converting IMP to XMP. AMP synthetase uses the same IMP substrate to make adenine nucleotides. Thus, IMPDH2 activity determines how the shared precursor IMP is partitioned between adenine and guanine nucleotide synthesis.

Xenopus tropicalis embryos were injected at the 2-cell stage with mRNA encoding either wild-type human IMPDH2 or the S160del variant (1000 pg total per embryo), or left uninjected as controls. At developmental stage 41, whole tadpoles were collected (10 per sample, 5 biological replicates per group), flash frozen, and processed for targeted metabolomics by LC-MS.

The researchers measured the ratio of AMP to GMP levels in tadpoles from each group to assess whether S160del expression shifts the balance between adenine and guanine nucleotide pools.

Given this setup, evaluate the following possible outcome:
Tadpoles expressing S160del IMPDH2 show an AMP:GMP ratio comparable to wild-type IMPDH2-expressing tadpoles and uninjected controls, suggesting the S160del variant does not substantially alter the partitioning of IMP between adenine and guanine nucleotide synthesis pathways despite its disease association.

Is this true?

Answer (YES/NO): NO